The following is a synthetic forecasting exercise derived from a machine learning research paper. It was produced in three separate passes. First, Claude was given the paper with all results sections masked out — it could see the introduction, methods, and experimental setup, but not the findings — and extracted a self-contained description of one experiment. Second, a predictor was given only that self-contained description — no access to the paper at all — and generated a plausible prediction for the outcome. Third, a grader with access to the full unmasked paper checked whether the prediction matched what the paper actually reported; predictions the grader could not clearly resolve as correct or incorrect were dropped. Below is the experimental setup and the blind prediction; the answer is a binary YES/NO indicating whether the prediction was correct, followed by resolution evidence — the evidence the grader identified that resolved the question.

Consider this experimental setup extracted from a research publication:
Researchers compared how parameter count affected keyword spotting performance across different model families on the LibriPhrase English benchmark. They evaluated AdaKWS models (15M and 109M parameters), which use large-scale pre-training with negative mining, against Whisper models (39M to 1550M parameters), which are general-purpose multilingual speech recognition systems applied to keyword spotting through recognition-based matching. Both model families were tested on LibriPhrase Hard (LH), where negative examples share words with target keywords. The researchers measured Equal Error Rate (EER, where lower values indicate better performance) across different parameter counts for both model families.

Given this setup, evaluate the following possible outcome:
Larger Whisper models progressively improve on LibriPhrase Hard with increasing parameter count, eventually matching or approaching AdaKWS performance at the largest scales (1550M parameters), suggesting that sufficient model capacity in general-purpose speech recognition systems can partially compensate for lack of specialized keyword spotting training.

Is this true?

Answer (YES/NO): NO